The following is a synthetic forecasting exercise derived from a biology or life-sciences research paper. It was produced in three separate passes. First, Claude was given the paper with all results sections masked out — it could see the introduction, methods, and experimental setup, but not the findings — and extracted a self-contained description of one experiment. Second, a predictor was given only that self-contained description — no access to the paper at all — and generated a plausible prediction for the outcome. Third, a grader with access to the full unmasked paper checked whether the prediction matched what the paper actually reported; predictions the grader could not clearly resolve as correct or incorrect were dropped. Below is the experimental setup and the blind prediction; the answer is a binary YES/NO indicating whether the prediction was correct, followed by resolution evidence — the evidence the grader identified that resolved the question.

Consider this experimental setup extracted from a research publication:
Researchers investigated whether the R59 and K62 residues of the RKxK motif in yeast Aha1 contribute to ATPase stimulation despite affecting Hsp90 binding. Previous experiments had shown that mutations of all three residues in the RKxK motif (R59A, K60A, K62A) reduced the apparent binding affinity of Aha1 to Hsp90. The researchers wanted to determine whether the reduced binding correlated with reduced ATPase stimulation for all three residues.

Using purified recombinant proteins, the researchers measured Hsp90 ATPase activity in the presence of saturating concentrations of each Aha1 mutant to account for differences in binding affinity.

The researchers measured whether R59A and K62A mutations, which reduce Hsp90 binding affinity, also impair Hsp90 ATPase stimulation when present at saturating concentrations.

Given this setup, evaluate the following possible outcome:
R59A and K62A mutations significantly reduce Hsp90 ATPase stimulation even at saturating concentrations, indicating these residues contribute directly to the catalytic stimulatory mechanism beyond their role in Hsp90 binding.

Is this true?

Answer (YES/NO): NO